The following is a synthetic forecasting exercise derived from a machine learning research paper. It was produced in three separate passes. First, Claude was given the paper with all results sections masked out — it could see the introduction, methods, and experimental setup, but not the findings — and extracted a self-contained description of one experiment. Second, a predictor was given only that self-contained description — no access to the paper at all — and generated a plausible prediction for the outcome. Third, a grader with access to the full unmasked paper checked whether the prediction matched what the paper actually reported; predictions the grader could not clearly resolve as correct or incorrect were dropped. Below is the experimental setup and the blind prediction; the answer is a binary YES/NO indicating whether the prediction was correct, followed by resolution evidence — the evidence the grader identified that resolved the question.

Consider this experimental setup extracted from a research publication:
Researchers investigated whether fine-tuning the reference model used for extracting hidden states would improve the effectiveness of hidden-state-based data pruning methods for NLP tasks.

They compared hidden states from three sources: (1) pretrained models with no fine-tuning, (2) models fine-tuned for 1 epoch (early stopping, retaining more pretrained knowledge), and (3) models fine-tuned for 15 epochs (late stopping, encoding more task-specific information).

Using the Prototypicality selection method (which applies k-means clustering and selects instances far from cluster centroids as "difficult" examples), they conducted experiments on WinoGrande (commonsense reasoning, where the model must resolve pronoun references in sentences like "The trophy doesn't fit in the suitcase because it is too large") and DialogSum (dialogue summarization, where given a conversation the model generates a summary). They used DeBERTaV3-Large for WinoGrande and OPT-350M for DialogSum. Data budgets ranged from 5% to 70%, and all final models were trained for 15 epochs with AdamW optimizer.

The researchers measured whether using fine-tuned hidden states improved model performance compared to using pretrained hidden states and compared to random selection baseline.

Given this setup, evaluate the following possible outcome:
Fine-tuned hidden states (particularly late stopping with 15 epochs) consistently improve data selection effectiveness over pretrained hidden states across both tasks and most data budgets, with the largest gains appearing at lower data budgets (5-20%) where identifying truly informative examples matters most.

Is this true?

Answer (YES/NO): NO